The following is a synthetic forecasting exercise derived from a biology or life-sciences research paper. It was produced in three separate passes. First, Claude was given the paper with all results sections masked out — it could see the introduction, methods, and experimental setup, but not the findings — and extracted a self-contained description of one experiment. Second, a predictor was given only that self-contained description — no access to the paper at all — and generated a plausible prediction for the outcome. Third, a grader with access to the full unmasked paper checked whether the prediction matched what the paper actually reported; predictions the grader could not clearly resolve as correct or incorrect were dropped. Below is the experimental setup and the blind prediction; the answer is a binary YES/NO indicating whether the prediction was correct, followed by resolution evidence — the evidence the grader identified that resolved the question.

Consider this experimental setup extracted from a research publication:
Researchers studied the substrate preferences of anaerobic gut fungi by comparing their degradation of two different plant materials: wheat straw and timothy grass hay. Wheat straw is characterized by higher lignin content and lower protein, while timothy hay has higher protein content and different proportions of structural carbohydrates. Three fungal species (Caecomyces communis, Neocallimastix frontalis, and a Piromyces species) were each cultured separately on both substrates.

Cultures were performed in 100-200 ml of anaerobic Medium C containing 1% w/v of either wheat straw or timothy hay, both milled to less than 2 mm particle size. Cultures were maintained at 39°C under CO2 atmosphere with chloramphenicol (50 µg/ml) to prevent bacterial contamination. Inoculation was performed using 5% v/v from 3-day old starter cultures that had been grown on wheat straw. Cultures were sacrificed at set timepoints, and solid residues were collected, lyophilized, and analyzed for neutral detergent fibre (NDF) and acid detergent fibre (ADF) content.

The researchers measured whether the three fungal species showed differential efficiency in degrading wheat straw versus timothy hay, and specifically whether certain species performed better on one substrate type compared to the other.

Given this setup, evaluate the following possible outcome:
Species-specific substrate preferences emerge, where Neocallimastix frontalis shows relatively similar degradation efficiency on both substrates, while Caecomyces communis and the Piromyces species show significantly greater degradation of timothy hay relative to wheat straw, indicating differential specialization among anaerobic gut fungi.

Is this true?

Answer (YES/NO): YES